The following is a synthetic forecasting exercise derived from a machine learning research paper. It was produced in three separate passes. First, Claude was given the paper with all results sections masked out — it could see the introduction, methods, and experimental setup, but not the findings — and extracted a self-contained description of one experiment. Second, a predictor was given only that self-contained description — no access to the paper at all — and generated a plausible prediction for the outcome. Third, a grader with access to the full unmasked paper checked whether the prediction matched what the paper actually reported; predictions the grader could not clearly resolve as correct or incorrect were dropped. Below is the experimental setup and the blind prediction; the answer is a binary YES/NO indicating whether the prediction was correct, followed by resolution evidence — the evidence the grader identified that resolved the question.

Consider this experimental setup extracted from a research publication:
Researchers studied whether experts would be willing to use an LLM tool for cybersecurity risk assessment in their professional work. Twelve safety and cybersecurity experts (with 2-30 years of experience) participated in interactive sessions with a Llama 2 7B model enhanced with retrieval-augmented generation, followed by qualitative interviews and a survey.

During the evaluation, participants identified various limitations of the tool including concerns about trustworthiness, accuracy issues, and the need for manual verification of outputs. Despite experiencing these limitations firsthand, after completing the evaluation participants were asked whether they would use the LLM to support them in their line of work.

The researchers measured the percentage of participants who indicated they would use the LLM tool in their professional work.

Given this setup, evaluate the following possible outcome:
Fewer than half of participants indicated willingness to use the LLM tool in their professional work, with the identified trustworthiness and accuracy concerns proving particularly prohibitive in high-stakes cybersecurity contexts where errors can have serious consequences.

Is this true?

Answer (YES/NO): NO